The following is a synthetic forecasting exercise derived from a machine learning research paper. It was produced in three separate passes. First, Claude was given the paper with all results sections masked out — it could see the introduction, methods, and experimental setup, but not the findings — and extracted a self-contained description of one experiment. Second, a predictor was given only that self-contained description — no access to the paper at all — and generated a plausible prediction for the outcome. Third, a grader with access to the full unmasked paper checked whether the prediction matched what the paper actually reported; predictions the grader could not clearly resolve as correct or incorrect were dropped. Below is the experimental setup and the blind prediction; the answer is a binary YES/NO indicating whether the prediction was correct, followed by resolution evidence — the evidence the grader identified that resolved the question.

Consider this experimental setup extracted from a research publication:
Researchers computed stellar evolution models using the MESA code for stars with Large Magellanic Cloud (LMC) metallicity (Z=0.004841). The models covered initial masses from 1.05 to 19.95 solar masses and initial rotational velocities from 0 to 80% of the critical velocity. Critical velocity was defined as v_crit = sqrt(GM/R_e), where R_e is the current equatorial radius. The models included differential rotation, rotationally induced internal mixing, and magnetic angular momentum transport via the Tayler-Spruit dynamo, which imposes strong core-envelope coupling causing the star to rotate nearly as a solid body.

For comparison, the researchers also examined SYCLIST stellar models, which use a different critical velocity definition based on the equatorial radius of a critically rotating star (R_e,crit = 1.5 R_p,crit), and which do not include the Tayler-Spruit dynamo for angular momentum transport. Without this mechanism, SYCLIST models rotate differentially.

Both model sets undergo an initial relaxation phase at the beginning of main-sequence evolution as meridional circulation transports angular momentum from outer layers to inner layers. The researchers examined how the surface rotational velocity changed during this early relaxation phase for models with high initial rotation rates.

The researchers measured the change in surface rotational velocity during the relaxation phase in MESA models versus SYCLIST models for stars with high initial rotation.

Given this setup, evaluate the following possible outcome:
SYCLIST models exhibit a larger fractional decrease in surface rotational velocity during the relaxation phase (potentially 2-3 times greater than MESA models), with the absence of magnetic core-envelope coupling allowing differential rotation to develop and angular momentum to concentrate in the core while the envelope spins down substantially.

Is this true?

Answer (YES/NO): YES